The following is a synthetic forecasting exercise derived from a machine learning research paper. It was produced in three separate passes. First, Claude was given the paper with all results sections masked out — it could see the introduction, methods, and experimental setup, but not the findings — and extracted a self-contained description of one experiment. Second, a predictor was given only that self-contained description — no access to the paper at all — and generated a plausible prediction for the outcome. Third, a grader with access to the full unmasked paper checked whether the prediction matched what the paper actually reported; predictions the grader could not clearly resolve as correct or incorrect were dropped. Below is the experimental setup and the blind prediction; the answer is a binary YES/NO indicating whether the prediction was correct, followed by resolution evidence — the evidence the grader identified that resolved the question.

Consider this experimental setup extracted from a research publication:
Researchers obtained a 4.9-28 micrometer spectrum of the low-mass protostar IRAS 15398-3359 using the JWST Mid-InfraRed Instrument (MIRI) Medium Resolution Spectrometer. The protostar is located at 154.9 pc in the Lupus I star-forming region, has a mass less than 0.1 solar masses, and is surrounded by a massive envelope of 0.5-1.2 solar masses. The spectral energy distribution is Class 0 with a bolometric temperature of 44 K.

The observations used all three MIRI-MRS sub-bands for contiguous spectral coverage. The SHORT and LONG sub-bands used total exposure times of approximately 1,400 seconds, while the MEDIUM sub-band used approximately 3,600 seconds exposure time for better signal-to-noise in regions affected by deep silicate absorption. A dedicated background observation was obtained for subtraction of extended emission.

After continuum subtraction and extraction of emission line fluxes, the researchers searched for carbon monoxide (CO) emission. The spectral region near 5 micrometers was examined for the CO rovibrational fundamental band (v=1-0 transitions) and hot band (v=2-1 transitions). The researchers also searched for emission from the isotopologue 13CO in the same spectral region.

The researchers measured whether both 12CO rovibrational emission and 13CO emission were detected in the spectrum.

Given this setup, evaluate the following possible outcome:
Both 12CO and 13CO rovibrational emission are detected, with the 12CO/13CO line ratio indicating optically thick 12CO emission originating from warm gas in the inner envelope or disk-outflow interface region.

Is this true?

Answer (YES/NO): NO